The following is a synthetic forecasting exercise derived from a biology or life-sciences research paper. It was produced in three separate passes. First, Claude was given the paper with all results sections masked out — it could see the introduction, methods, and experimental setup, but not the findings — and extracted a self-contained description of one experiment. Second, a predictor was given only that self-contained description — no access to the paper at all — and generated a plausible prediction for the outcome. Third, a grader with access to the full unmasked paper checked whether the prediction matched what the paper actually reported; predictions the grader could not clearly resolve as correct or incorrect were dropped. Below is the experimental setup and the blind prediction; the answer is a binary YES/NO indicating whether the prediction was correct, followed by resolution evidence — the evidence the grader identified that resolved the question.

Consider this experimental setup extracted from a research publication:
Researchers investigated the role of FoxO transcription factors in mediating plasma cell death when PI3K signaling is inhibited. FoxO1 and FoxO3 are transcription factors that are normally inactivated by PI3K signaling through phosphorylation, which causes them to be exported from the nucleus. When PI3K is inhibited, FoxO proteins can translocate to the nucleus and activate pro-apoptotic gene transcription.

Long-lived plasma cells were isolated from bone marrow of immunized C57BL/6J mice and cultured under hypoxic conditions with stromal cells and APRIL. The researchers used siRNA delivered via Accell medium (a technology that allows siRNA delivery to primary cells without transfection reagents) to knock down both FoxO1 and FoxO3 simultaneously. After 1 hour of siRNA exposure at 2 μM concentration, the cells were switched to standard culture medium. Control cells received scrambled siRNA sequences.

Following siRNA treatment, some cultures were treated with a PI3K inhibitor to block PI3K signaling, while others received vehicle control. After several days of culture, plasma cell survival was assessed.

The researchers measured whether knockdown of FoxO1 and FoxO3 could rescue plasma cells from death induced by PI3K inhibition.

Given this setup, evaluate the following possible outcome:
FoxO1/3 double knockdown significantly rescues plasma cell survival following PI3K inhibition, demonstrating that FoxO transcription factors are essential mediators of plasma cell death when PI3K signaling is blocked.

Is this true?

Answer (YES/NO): YES